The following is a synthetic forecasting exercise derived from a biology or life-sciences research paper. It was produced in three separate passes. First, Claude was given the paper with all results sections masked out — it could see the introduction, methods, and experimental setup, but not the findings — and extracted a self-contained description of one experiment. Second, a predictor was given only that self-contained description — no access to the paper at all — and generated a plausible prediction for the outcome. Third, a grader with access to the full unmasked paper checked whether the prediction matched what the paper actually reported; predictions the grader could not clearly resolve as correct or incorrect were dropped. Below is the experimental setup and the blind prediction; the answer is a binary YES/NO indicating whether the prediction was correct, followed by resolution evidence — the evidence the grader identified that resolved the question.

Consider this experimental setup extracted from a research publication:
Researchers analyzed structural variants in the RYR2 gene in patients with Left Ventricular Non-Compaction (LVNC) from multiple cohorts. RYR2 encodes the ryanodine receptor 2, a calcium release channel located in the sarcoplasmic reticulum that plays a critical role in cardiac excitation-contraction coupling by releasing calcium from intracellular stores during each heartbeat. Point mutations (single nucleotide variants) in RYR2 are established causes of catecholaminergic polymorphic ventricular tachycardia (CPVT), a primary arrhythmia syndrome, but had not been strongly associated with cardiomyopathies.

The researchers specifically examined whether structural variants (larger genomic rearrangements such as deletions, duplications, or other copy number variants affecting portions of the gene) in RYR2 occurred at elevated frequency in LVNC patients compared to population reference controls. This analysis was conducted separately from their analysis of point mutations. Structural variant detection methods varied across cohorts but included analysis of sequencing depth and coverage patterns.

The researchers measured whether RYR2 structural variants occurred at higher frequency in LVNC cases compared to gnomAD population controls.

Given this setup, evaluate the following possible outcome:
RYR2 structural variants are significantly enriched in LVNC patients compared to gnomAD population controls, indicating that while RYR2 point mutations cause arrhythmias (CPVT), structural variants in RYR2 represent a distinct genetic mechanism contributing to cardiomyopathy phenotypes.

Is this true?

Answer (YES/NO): NO